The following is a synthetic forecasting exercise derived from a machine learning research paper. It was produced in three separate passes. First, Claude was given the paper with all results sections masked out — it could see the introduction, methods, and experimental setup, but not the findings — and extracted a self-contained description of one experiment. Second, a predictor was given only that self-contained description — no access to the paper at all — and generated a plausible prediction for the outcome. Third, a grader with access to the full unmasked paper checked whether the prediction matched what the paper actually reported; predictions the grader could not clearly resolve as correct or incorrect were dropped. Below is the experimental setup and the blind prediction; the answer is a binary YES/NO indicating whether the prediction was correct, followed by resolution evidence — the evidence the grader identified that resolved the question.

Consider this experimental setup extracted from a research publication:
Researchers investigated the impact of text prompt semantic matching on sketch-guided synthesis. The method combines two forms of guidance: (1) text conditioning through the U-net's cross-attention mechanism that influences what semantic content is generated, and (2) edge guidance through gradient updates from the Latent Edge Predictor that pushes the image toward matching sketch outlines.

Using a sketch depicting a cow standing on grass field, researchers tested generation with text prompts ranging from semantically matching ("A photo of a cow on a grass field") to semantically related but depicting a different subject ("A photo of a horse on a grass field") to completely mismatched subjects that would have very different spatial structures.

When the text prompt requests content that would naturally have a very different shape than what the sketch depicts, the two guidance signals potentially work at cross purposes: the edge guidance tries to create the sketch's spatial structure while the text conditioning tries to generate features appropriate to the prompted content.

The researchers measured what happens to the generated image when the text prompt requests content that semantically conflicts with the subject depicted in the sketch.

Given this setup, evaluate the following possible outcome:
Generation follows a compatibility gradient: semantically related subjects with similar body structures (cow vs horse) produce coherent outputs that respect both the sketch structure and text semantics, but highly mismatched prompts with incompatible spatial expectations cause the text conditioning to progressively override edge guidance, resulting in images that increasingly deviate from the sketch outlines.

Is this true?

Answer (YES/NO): NO